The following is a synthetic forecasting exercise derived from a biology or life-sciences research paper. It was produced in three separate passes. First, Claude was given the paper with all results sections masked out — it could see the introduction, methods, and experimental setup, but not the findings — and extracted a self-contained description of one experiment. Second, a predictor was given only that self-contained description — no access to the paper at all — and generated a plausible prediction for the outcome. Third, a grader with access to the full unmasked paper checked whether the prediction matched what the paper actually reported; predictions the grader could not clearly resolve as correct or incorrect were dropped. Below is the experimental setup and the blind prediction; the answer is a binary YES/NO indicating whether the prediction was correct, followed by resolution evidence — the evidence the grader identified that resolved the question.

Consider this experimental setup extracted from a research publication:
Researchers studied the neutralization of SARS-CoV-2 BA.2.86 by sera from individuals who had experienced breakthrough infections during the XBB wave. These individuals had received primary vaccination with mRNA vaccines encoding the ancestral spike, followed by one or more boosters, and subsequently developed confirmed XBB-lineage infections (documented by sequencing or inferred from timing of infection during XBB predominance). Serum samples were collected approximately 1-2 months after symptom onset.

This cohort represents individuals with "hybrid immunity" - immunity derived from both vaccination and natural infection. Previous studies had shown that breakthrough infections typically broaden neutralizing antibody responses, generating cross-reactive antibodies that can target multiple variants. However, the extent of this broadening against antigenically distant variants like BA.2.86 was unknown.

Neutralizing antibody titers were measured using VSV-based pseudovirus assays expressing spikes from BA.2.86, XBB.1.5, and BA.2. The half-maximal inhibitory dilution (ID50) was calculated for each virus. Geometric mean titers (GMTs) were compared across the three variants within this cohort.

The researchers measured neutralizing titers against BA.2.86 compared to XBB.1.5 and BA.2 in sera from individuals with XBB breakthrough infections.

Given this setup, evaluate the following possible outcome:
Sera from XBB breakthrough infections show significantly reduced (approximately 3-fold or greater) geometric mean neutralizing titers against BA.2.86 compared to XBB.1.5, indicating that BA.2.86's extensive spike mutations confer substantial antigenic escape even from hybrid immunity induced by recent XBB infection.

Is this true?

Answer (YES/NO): NO